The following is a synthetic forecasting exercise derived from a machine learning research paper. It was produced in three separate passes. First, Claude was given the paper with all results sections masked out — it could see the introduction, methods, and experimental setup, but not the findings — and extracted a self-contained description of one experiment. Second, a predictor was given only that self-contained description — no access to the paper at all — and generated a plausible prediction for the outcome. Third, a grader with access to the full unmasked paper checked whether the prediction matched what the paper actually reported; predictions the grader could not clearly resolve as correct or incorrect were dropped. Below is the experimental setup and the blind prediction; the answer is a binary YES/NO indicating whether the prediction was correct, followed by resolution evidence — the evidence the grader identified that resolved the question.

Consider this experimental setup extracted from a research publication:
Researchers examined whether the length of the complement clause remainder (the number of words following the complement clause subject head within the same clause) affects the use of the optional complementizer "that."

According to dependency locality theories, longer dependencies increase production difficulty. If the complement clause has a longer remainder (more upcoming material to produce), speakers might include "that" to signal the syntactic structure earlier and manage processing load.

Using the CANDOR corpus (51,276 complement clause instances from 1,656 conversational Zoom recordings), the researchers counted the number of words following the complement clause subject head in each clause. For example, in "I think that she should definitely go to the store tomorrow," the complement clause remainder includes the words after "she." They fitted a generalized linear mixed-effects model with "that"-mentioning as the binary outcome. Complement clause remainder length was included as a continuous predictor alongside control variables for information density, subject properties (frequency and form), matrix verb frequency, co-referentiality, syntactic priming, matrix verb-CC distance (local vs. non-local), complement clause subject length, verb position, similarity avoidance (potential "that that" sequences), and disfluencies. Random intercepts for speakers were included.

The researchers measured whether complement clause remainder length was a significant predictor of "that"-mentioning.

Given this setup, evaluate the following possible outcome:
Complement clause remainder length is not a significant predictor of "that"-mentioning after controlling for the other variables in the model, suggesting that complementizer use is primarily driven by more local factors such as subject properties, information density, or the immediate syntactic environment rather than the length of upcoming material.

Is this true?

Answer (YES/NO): NO